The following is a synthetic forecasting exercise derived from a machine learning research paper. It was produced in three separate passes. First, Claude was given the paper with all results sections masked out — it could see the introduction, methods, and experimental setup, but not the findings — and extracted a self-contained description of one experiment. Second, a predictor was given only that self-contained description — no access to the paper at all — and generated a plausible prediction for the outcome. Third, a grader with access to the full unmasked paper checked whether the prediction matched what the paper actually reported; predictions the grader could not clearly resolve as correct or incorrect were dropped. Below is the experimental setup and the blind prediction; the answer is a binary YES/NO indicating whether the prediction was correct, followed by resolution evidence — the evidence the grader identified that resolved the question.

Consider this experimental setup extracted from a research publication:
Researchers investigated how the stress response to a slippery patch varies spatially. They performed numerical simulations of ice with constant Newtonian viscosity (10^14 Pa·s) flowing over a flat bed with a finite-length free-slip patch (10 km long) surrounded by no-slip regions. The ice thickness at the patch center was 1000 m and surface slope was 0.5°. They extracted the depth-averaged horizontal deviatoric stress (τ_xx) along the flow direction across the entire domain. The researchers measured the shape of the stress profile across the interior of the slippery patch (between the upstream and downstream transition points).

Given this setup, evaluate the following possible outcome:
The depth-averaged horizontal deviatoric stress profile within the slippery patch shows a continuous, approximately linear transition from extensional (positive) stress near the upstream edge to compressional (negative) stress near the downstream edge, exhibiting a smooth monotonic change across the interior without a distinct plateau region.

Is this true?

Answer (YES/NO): YES